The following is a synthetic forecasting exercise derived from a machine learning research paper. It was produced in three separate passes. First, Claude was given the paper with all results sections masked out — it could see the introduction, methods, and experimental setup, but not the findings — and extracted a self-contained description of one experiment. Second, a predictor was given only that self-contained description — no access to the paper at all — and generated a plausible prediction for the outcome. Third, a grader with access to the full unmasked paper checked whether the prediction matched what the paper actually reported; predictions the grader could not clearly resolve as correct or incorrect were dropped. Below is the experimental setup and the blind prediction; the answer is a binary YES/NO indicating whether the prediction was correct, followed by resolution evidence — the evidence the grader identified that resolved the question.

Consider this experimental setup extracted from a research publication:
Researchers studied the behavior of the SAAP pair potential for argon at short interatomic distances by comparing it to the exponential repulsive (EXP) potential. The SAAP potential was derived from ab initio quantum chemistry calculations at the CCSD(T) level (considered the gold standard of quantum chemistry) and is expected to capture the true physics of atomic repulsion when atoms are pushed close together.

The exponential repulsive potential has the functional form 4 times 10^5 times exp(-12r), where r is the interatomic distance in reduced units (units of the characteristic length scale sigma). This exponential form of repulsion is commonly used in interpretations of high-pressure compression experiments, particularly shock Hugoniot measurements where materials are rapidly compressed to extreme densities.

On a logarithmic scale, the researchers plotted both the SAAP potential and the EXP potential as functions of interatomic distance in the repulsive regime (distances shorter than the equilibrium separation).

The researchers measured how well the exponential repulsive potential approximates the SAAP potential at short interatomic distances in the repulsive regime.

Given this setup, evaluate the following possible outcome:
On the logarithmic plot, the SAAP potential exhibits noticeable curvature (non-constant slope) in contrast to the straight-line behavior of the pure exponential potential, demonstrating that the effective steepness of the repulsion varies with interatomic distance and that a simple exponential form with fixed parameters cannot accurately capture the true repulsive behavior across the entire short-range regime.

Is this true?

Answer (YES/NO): NO